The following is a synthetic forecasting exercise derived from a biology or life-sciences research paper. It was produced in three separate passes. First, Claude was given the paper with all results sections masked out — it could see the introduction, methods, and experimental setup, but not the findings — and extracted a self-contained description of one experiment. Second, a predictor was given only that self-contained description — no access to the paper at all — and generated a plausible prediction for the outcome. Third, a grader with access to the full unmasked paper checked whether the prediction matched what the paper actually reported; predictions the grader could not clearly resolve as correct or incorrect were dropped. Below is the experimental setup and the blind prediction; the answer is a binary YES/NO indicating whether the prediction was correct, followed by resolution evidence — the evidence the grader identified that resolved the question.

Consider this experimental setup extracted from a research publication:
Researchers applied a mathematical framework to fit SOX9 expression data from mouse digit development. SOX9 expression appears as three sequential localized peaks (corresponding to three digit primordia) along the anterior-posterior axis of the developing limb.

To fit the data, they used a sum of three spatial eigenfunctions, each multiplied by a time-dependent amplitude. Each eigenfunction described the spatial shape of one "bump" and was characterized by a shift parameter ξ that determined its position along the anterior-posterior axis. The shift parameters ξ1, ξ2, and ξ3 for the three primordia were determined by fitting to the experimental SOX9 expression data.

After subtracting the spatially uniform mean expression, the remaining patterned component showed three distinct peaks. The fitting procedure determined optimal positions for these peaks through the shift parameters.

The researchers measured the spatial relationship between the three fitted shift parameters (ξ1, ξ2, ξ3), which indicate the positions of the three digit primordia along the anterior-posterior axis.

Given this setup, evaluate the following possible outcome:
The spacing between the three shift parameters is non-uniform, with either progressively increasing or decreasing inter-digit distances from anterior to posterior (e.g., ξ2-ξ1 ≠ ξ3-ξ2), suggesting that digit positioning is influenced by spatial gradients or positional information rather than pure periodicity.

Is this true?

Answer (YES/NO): YES